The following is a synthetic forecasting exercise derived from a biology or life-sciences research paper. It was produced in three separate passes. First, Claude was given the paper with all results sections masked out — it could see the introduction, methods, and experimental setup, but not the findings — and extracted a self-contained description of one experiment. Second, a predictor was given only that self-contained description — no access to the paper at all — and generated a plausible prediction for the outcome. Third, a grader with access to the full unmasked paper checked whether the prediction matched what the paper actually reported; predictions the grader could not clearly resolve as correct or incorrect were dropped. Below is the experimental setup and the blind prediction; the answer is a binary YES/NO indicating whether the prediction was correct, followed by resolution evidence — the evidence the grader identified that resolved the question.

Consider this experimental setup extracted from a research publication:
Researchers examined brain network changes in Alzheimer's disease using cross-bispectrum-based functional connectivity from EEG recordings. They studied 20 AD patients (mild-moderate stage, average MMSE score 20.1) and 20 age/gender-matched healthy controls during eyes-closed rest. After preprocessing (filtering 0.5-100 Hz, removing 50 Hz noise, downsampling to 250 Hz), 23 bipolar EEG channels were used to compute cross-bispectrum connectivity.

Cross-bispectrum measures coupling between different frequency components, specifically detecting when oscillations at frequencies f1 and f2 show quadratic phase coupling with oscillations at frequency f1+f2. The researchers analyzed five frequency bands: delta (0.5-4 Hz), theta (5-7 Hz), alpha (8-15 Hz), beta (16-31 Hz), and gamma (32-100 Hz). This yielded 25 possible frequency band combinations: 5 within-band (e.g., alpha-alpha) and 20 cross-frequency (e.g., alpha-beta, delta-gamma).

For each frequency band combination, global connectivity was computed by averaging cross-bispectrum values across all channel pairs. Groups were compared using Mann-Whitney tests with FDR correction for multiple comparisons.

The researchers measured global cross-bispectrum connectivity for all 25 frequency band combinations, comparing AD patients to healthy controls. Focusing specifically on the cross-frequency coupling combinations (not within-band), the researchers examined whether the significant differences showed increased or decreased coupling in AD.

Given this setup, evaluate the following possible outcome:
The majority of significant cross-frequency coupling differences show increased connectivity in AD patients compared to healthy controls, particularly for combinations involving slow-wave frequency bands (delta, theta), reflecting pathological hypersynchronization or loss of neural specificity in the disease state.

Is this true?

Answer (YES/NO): YES